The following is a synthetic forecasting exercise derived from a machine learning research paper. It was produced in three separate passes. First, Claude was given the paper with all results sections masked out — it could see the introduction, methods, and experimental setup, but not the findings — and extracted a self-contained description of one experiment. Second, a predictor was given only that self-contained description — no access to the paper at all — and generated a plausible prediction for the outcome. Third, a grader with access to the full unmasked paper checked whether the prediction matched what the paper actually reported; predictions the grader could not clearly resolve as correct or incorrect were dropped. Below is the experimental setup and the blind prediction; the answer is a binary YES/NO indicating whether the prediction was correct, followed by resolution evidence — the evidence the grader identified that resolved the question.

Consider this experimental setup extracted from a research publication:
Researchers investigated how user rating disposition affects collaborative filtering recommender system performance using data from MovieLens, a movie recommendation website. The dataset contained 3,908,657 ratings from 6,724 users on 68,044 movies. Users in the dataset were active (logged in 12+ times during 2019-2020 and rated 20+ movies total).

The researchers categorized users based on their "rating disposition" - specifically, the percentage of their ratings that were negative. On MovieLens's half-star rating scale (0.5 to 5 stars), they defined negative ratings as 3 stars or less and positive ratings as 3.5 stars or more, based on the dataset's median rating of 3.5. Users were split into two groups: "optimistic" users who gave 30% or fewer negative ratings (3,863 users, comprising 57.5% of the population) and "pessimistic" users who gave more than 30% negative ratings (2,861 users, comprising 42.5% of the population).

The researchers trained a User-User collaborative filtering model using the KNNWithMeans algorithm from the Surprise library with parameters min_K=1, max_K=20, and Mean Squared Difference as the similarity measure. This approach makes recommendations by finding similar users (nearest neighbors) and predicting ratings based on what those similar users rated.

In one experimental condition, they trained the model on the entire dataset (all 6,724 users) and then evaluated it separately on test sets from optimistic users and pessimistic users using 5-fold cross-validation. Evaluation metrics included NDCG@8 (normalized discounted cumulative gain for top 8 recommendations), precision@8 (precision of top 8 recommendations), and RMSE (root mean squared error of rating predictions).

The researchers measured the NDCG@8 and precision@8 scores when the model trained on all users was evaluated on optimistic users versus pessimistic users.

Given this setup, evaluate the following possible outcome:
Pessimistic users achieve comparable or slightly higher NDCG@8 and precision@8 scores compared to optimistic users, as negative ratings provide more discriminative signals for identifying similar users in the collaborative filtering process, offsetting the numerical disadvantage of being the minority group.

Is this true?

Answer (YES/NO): NO